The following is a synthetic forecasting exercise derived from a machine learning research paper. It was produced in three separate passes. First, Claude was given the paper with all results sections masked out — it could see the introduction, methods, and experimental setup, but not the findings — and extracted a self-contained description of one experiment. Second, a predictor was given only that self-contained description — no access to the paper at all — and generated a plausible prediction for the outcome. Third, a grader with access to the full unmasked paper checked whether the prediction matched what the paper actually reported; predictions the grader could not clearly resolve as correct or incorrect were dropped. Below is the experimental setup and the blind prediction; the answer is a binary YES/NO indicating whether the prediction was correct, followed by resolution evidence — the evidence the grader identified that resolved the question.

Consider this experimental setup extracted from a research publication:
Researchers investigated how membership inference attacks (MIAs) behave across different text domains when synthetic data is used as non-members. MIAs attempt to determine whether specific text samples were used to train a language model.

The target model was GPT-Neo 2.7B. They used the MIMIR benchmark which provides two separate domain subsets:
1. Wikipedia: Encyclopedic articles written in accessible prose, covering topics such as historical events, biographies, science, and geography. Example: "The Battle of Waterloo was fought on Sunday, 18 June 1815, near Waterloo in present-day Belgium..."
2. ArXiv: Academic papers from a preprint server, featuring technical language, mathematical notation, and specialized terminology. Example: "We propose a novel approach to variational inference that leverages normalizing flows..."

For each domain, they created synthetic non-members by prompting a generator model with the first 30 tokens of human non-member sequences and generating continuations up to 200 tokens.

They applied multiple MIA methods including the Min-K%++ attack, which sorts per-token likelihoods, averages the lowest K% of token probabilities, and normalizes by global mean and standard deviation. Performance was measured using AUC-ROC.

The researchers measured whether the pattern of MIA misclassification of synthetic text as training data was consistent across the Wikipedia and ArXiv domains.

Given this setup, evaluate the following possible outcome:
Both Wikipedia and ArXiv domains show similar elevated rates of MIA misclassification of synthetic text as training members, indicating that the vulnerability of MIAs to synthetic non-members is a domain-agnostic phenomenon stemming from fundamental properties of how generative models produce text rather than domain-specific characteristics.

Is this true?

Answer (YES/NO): YES